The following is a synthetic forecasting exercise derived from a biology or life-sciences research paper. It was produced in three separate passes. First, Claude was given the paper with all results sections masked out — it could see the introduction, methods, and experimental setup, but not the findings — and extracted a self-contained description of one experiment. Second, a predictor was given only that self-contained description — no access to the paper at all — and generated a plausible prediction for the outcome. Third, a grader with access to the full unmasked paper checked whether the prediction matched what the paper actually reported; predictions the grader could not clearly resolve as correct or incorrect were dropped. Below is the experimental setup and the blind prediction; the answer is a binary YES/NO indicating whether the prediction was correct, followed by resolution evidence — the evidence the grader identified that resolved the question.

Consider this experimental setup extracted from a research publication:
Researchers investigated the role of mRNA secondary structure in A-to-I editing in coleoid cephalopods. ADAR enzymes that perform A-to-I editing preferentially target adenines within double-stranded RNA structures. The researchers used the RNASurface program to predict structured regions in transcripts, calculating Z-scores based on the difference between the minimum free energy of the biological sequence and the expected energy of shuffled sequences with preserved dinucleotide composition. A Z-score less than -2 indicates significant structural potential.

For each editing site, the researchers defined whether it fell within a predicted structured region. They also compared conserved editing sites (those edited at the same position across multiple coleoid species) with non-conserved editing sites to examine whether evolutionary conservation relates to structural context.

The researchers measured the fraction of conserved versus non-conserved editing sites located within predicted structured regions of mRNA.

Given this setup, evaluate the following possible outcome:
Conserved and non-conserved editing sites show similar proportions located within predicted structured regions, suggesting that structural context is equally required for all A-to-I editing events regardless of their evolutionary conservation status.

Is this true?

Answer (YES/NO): NO